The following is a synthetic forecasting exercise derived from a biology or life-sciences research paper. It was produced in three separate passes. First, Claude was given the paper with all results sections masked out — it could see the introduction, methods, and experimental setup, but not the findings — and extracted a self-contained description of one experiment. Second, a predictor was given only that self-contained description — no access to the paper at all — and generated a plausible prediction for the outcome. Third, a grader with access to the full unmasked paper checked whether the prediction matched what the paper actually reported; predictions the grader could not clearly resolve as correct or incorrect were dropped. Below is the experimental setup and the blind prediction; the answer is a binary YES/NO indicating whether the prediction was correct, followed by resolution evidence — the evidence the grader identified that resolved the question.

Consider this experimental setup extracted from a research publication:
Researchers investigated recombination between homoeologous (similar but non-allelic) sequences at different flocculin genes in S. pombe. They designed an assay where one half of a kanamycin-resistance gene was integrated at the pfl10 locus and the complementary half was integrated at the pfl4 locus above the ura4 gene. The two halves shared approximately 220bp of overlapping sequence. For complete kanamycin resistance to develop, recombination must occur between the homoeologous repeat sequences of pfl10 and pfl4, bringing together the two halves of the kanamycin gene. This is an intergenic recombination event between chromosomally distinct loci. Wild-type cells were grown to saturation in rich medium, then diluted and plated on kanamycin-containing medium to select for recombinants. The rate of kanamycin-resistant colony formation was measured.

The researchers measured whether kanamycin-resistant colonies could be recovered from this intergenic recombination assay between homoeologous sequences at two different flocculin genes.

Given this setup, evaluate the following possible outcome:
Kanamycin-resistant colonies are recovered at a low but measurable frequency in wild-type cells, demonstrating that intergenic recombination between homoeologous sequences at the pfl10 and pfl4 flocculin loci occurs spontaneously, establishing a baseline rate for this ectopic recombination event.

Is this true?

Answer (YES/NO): YES